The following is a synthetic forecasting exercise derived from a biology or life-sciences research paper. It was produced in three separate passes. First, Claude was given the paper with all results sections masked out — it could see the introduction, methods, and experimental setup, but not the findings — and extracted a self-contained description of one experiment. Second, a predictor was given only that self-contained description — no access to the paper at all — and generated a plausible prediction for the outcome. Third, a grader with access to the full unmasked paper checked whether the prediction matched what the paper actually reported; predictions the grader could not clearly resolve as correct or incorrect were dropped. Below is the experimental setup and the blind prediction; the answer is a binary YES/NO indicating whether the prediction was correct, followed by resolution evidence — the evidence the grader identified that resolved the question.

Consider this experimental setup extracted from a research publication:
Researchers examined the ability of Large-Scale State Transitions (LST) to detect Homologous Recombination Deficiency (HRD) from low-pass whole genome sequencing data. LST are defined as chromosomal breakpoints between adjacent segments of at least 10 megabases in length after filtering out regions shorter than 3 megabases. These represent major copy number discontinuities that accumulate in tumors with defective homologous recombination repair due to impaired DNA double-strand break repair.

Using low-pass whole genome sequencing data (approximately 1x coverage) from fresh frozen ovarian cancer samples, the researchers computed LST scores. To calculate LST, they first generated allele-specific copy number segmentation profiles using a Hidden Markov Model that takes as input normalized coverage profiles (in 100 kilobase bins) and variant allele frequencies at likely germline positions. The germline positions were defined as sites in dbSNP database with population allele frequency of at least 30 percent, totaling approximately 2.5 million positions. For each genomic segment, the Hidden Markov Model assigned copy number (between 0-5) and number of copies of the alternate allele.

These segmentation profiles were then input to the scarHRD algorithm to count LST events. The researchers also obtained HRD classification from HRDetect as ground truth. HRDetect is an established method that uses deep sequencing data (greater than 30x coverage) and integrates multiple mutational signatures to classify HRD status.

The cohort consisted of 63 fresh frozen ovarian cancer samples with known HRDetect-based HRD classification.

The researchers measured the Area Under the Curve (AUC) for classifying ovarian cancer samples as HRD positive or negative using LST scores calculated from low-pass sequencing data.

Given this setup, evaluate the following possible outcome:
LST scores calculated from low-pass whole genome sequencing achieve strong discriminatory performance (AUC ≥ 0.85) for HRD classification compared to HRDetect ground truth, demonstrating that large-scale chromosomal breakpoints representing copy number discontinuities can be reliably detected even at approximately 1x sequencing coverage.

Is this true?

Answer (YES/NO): NO